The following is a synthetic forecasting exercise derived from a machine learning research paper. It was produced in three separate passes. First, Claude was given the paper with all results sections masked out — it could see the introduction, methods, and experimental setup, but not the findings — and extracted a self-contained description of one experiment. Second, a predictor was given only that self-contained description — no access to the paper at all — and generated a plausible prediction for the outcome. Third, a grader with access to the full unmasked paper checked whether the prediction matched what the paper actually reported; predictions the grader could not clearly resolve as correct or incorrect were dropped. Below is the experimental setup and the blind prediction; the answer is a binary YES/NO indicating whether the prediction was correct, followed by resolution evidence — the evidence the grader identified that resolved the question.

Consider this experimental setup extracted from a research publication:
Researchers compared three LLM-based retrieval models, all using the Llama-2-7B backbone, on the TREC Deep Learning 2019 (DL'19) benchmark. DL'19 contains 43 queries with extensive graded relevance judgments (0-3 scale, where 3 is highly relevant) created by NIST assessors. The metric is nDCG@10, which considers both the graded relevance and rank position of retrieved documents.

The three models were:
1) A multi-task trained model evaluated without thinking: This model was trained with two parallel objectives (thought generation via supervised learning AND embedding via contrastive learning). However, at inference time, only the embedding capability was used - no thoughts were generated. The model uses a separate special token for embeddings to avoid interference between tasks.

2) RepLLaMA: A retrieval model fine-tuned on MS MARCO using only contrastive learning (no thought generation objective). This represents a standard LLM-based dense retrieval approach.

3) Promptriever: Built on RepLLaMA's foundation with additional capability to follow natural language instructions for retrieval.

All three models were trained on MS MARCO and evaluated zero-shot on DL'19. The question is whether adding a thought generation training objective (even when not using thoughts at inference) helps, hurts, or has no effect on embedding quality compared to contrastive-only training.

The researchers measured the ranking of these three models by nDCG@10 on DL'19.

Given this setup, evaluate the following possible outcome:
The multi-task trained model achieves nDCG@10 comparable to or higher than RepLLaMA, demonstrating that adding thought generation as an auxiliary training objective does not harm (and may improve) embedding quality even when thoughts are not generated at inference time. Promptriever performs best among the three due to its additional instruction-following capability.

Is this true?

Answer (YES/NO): NO